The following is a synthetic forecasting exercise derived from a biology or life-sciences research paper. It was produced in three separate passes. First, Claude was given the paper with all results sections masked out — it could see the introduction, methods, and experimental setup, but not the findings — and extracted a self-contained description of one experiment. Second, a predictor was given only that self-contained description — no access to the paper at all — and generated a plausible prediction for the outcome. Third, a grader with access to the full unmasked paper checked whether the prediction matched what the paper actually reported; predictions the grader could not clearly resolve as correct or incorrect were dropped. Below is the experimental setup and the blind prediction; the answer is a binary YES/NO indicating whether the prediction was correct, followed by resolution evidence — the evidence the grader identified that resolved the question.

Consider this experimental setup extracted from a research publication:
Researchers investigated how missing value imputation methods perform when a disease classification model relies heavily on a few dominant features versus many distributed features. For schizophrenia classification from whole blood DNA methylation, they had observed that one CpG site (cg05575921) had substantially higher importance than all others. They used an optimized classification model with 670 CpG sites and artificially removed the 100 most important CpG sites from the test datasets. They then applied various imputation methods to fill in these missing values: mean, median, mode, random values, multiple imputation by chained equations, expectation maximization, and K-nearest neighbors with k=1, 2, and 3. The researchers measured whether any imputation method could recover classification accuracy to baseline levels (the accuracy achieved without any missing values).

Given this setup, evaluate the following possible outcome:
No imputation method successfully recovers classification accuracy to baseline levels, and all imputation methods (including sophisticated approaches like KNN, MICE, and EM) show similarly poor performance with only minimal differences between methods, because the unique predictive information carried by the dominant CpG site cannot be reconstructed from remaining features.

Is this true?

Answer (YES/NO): NO